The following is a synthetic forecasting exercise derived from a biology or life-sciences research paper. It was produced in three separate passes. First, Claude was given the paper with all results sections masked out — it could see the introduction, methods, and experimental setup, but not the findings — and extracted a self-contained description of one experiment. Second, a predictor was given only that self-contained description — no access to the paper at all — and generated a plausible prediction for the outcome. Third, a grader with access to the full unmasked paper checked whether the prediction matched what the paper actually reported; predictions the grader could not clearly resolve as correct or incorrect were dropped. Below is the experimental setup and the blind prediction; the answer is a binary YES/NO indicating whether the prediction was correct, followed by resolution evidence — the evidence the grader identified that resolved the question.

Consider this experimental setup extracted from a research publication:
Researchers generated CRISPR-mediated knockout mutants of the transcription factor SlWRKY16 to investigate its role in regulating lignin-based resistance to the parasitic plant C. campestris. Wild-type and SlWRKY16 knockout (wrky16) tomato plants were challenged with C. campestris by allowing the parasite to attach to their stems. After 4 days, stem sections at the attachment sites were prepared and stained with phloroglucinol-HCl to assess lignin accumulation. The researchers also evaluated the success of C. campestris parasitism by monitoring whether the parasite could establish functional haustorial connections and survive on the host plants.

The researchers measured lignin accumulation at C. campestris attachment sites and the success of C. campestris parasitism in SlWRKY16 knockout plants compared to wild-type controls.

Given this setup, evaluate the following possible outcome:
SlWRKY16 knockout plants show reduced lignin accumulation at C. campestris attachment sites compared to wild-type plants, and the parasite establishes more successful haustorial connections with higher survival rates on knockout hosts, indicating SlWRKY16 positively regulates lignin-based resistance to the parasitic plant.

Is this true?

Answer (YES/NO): NO